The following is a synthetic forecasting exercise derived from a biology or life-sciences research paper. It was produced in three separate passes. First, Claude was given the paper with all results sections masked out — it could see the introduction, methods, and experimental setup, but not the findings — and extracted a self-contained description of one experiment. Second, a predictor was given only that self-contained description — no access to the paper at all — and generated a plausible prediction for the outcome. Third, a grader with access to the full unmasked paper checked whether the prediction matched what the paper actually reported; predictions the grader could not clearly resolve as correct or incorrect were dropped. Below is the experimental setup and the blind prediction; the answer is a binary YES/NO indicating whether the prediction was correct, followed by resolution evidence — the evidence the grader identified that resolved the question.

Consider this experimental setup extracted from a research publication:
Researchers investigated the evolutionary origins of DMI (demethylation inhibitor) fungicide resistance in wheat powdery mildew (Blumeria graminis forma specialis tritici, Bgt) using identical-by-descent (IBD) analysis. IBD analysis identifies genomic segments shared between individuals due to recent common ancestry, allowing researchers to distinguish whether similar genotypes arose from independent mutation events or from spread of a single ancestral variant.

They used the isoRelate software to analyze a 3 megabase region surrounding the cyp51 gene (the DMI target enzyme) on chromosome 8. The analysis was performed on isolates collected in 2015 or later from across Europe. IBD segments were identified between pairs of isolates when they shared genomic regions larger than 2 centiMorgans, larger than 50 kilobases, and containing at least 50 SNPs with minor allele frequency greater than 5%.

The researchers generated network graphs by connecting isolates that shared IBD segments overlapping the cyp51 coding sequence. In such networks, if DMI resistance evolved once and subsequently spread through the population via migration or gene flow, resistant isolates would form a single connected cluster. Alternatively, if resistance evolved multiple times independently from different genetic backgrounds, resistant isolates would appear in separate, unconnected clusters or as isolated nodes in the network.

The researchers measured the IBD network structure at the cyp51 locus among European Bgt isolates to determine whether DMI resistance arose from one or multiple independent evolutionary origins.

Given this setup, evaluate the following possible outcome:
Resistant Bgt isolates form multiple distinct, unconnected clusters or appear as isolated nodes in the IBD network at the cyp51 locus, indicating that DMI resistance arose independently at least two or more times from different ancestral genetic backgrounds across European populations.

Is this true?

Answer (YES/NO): YES